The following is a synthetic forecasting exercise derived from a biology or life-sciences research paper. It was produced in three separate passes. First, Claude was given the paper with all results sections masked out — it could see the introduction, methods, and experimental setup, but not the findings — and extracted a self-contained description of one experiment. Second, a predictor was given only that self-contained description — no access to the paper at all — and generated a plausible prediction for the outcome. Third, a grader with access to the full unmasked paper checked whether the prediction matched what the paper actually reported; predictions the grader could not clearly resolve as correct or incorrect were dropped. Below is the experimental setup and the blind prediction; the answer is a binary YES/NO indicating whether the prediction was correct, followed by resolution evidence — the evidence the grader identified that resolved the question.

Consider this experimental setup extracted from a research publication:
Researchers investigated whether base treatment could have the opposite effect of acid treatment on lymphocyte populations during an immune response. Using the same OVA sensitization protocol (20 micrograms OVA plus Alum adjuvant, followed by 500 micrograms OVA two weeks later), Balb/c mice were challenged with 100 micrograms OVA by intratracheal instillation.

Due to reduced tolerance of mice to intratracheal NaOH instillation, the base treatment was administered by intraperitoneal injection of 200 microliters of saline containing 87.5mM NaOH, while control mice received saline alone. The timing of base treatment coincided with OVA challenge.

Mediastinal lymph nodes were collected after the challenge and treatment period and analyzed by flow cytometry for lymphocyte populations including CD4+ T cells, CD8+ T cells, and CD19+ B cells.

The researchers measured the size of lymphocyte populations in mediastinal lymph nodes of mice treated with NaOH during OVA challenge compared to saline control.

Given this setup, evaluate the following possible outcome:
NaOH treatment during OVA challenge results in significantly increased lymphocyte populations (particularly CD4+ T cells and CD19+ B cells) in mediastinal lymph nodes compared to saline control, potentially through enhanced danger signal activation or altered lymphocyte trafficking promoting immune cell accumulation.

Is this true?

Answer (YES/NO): NO